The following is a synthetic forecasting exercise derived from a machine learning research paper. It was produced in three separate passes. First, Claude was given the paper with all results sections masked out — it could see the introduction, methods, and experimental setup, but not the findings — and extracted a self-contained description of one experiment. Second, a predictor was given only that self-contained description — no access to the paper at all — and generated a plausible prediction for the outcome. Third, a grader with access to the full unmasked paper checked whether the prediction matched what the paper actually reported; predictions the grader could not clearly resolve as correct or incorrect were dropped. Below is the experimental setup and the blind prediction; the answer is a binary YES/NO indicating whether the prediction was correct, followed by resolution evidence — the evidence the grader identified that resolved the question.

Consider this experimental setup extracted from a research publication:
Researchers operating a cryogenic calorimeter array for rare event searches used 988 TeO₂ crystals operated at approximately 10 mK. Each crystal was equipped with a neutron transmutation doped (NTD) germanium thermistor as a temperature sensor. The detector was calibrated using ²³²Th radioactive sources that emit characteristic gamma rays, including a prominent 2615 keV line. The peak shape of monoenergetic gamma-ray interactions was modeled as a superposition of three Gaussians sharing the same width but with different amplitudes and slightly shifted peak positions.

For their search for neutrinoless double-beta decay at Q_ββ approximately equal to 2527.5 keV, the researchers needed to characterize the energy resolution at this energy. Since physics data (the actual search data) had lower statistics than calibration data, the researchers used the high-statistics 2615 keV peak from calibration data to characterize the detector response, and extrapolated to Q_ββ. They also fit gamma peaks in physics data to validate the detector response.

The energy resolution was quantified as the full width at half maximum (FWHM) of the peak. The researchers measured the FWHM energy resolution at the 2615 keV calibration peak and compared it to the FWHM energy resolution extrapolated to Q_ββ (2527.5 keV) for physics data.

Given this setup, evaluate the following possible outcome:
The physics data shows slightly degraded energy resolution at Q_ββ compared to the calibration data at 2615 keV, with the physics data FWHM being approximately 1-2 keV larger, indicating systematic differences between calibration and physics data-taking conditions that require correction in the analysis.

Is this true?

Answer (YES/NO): NO